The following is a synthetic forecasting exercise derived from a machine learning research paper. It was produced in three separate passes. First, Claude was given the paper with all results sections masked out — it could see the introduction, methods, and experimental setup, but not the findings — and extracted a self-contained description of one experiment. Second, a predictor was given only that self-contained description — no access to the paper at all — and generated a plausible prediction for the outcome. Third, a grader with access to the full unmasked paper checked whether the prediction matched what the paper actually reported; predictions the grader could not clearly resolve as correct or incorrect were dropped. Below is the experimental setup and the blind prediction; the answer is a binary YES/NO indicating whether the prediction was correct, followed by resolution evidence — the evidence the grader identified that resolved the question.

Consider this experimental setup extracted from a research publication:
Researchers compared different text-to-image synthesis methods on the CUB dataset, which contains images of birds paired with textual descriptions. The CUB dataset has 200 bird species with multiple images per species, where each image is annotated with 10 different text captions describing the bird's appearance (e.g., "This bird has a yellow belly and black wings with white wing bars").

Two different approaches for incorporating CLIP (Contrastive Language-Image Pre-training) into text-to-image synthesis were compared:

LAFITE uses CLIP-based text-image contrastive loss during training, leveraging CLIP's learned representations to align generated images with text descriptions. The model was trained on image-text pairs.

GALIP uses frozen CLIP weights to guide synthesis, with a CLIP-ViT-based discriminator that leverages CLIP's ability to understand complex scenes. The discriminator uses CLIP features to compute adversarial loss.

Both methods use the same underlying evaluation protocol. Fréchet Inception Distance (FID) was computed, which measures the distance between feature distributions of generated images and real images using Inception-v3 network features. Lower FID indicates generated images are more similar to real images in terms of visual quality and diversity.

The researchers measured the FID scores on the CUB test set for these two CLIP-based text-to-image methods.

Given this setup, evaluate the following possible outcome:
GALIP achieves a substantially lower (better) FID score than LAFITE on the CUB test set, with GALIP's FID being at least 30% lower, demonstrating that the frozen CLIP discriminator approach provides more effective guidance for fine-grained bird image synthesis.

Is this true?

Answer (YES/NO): YES